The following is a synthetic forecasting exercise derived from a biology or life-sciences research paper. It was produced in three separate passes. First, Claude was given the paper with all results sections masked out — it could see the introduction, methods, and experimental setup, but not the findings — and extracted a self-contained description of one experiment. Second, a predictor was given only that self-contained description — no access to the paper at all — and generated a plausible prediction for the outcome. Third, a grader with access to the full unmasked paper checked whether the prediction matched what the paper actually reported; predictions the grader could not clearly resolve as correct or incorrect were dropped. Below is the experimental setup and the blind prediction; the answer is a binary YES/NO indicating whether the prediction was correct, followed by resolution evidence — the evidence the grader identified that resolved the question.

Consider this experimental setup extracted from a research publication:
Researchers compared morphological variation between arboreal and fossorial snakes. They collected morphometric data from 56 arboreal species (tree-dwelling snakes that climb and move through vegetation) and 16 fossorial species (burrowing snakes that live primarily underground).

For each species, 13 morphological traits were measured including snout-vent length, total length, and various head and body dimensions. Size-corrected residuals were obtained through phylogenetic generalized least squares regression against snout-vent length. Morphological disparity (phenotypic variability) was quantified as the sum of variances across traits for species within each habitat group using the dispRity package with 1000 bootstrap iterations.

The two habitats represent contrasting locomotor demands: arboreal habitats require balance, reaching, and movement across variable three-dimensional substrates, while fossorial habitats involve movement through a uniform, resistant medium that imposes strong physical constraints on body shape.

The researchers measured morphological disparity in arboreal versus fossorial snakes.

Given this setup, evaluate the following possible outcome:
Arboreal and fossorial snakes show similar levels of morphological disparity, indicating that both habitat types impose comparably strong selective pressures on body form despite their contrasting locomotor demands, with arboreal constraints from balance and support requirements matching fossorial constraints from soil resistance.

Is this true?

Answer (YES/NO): NO